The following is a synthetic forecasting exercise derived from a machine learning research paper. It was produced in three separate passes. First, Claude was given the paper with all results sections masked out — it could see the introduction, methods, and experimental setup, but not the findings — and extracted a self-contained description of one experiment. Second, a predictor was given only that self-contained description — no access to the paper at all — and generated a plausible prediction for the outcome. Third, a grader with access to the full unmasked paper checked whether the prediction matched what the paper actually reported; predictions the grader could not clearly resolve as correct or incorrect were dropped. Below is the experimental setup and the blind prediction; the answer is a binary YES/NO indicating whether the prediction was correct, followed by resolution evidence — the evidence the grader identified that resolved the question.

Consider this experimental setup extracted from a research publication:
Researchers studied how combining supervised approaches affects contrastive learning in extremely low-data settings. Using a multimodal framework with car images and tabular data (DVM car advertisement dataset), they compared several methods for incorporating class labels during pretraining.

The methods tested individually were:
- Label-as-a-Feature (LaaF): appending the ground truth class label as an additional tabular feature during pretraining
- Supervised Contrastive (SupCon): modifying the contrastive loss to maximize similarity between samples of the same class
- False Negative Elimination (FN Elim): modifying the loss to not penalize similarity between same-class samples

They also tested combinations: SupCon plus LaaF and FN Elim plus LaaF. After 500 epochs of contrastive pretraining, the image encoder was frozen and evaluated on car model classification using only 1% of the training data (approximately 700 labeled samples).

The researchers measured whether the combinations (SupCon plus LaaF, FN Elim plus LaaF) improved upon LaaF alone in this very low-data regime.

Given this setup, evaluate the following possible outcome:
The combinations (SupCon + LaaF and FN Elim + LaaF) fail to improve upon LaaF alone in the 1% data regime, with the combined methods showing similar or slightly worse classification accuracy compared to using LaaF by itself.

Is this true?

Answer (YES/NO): YES